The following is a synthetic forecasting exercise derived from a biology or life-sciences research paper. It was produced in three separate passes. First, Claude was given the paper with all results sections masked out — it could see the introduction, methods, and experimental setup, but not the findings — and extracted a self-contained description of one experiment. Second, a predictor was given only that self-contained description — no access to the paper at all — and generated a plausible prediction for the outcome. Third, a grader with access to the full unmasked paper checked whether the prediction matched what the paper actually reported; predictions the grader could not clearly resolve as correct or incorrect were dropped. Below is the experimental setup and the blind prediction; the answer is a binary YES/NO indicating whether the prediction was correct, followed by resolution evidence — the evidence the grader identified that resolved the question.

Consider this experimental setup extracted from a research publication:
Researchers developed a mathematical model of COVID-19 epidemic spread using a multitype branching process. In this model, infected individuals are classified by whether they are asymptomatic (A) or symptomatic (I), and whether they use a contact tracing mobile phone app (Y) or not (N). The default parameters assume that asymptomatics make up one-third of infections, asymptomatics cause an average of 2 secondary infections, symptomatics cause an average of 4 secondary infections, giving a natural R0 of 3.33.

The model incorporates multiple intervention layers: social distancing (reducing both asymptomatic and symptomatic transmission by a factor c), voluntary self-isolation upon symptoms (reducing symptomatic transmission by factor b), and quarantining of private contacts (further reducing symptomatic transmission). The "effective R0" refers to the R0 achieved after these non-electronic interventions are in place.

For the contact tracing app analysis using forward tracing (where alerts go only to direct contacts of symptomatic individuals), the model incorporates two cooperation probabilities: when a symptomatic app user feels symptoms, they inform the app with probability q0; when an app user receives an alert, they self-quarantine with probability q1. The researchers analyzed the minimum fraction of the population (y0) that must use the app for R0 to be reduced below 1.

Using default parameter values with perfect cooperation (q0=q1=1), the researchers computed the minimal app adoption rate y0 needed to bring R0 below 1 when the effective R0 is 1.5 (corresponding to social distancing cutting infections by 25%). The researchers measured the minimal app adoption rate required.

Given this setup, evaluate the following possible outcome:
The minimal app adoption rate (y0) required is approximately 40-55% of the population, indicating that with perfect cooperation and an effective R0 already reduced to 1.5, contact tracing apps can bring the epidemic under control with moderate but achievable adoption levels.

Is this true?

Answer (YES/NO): NO